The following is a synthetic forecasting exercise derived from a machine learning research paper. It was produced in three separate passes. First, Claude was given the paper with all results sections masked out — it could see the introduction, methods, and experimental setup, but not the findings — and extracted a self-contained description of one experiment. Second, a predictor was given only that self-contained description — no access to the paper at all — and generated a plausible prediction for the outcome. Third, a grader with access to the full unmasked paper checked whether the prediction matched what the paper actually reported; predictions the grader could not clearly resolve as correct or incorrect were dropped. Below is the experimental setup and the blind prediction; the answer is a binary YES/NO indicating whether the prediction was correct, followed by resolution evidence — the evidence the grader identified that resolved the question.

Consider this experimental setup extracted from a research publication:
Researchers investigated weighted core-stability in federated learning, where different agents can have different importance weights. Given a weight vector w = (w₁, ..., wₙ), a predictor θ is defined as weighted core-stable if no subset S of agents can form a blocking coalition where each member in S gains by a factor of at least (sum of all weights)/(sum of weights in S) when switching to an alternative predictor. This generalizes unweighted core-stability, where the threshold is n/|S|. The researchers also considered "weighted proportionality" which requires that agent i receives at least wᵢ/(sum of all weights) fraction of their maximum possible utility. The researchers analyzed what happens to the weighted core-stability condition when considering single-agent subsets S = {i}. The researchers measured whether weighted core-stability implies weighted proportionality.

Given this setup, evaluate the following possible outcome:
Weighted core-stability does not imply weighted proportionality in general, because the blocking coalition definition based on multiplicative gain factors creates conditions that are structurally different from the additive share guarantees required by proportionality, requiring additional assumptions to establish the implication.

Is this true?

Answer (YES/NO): NO